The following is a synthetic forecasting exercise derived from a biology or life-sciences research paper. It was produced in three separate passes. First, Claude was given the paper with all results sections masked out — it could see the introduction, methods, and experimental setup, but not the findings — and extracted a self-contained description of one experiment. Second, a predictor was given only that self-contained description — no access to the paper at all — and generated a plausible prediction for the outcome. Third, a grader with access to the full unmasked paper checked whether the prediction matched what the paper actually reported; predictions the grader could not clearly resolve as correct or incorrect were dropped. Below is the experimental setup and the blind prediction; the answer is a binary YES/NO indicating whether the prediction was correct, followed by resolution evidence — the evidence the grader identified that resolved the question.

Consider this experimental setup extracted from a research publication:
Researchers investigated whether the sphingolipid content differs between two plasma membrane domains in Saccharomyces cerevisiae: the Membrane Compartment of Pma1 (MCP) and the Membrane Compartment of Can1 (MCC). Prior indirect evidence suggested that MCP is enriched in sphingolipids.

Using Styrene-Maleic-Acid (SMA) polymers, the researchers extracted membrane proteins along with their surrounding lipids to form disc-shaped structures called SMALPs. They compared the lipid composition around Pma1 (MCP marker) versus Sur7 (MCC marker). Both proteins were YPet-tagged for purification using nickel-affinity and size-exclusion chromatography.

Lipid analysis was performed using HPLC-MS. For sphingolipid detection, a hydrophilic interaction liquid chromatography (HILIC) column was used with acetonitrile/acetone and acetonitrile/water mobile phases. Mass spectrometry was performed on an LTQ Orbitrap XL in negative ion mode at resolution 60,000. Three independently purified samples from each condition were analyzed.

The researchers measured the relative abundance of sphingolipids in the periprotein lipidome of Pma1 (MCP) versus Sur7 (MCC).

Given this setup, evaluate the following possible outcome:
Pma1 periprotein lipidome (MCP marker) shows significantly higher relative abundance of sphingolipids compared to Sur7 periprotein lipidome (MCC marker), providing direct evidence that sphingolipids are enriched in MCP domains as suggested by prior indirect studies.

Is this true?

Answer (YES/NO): YES